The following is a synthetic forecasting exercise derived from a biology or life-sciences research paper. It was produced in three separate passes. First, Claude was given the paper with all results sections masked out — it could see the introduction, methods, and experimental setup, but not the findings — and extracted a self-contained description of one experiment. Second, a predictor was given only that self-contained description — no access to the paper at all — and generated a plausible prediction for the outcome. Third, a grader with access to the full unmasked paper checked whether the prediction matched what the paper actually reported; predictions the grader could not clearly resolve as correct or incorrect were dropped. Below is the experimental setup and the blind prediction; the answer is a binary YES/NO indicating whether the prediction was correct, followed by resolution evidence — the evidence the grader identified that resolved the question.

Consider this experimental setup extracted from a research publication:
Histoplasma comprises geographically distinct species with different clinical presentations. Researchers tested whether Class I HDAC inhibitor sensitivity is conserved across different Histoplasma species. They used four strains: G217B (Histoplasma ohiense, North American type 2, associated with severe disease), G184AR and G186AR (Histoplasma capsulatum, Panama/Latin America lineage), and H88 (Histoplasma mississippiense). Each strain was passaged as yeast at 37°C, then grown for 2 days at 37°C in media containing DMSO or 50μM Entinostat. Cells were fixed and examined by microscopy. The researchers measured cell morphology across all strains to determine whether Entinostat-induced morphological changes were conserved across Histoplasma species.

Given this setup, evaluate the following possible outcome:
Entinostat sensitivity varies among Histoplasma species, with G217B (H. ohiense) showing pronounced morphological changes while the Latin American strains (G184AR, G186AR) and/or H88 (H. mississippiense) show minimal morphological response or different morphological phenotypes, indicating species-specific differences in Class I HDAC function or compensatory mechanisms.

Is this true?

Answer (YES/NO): NO